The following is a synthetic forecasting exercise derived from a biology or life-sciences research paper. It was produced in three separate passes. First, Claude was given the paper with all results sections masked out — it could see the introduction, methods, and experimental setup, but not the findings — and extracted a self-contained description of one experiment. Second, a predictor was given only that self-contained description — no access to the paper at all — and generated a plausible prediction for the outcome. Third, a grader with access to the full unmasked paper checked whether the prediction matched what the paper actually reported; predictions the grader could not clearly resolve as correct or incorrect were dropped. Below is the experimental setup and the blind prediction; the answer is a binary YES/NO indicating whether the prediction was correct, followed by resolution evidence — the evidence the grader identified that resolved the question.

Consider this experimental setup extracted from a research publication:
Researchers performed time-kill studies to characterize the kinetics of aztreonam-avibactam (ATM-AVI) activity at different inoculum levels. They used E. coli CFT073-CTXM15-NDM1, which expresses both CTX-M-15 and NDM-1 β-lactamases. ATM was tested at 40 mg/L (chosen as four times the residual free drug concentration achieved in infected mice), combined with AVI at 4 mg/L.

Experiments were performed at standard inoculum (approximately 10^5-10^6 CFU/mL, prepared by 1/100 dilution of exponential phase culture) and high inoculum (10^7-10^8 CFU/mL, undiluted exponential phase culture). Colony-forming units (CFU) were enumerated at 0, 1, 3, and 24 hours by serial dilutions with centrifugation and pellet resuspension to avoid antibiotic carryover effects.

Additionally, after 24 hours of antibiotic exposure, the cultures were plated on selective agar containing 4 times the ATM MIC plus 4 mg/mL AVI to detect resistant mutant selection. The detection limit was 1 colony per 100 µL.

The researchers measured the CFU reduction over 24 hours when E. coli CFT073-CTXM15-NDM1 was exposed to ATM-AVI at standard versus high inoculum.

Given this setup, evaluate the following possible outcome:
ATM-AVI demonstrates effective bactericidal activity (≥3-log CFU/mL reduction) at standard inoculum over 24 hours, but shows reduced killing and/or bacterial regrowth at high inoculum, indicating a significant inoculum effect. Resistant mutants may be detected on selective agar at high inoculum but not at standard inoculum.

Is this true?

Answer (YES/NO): NO